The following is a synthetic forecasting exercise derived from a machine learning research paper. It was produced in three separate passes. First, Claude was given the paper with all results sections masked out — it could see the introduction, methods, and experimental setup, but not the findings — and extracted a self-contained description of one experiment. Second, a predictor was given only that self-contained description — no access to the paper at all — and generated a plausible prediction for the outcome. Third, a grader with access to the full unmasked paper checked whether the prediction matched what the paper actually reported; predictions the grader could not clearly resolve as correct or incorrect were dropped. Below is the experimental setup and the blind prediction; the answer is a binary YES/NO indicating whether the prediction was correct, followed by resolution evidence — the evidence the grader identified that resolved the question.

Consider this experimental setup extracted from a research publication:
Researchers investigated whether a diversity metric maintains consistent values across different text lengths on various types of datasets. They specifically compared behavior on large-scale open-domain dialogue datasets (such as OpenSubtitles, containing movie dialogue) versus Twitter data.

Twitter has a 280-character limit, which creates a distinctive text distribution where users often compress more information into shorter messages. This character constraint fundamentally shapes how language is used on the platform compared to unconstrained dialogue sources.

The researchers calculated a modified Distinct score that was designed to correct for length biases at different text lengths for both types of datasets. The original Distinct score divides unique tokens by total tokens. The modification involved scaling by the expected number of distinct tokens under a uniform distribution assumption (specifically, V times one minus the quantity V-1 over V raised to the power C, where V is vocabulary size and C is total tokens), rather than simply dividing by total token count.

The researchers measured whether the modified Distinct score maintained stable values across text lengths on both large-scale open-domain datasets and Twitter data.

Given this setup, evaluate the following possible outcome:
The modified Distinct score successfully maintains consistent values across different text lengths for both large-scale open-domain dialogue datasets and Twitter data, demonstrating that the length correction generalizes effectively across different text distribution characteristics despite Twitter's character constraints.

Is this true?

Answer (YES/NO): NO